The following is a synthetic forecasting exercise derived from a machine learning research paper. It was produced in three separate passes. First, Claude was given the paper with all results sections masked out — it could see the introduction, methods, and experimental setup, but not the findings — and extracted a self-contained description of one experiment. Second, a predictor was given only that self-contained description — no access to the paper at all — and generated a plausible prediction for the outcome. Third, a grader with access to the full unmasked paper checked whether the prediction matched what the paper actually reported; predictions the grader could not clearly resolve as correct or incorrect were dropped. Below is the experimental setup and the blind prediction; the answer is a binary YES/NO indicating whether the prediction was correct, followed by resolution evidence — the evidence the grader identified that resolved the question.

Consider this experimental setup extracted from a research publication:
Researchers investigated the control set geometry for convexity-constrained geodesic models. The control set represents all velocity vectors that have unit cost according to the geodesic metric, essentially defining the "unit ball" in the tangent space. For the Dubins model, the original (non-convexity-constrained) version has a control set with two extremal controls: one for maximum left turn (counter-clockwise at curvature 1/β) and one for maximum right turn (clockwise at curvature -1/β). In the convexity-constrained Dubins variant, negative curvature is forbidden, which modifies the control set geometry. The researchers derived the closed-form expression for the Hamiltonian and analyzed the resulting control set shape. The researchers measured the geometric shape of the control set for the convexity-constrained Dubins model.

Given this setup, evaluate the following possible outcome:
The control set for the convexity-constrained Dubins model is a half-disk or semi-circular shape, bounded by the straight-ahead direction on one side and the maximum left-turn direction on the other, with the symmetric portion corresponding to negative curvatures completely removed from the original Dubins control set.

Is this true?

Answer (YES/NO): NO